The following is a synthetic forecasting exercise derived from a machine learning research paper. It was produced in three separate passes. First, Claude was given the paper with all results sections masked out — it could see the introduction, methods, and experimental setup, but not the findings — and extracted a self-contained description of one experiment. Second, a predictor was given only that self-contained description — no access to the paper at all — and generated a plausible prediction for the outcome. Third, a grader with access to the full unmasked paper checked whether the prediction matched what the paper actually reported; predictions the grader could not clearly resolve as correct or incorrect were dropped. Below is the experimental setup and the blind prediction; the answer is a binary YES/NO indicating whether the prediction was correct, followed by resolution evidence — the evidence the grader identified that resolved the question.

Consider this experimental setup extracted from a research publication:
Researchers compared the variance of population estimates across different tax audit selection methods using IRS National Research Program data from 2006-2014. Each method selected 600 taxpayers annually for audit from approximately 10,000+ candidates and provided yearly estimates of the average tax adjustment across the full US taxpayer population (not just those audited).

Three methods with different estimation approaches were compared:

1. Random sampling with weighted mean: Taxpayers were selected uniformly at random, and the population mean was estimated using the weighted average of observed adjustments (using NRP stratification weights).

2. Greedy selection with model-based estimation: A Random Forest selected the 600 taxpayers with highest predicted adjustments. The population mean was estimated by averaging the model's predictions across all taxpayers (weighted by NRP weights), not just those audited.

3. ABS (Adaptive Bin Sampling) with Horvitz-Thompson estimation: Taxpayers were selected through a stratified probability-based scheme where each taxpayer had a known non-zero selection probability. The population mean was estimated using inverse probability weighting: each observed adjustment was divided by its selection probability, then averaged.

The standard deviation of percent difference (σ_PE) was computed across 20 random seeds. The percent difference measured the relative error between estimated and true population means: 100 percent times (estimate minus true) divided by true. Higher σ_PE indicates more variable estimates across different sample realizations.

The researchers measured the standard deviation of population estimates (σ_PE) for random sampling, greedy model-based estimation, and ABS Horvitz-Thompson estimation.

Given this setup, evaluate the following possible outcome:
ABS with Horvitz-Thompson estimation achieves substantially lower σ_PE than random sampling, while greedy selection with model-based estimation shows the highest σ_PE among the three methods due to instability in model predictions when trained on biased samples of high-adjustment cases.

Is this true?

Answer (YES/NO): NO